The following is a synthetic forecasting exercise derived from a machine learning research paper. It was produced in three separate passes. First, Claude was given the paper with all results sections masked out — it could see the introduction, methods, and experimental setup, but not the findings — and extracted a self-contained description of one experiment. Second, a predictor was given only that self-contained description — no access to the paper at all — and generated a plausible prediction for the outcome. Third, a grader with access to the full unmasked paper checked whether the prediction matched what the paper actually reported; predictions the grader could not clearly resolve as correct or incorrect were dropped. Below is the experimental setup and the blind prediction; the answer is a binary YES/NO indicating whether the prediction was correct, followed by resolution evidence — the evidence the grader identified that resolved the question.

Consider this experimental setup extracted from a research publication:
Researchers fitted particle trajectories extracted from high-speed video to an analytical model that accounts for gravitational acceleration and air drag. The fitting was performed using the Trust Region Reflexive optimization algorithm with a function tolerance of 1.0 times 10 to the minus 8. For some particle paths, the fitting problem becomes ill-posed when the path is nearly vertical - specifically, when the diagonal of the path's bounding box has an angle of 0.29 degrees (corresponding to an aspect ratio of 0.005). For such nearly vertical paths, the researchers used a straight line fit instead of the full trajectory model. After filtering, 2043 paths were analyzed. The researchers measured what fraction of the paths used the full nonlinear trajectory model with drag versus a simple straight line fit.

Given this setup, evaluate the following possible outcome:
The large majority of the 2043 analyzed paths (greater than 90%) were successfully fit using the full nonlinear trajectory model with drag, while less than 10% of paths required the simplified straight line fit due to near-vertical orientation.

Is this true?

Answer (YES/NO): NO